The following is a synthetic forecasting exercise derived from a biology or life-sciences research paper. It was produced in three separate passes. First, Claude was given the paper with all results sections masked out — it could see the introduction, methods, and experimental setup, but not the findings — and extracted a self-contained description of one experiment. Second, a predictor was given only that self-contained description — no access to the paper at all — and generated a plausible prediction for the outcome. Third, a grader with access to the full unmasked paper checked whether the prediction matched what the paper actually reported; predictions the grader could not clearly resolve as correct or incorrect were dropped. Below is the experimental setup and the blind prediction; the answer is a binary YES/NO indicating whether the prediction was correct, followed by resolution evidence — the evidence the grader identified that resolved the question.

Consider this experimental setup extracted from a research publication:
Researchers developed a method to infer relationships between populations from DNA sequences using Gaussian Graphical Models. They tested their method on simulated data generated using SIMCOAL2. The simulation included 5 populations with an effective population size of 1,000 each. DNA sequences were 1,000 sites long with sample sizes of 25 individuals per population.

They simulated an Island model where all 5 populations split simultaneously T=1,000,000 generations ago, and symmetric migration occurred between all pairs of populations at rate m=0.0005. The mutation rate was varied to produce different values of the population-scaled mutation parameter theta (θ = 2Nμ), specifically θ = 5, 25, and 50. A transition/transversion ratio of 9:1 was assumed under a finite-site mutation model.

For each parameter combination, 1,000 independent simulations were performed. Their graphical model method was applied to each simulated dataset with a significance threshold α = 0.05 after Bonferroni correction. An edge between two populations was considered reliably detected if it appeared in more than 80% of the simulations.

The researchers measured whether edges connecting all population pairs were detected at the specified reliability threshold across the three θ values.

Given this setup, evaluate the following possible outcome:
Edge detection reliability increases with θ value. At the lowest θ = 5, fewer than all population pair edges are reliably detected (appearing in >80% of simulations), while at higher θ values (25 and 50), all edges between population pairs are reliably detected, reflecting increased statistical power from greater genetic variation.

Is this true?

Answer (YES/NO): NO